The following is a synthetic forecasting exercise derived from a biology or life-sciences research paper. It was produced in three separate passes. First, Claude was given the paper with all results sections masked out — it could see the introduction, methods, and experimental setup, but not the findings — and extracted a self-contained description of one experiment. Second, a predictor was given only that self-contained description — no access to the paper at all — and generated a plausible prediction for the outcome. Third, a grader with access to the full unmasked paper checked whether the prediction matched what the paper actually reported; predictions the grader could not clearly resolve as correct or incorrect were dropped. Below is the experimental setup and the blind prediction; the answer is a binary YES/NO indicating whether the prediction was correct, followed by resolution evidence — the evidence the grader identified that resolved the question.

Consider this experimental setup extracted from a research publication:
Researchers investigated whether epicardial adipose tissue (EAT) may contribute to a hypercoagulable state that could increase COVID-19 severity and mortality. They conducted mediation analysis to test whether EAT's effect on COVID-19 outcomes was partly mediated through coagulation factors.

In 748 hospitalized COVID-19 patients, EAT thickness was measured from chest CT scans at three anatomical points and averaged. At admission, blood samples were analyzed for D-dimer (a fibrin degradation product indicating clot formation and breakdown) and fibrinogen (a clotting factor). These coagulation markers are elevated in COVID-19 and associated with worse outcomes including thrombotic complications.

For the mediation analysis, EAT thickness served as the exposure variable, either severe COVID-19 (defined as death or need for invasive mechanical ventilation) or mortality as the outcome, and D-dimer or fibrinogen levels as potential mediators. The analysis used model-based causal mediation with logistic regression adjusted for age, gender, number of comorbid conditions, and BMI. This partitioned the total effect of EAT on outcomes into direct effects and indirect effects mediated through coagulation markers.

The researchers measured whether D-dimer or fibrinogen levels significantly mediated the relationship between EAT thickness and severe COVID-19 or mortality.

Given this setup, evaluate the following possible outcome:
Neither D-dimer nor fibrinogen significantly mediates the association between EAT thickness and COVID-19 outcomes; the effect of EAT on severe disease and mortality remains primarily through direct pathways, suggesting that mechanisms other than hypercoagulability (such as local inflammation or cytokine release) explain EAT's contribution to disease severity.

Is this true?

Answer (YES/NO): NO